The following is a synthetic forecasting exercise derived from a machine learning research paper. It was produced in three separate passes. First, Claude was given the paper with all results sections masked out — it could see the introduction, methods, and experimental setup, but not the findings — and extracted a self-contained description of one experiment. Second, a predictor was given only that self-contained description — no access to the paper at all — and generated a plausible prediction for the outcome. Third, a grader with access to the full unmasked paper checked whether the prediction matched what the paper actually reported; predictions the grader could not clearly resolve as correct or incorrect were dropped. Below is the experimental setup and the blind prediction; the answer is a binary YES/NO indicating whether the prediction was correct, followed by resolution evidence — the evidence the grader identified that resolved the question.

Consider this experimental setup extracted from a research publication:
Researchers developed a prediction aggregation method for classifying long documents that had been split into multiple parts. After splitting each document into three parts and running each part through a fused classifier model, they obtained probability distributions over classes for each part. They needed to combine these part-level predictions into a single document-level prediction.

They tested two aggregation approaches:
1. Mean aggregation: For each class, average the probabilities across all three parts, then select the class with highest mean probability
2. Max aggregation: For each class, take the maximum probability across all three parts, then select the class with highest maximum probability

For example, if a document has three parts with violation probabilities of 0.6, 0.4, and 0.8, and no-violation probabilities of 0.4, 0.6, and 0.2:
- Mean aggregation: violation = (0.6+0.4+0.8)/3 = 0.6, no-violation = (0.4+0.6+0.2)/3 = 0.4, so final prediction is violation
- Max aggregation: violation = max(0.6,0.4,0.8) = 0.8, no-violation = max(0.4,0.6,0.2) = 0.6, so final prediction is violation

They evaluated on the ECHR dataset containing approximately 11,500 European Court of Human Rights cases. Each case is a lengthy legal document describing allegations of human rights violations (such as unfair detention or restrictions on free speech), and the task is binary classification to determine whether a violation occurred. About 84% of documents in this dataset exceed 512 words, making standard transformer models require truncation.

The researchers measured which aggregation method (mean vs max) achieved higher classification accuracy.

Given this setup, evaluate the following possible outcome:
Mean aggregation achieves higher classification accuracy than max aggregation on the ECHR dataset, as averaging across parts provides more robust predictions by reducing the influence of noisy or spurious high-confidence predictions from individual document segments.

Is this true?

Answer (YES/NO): YES